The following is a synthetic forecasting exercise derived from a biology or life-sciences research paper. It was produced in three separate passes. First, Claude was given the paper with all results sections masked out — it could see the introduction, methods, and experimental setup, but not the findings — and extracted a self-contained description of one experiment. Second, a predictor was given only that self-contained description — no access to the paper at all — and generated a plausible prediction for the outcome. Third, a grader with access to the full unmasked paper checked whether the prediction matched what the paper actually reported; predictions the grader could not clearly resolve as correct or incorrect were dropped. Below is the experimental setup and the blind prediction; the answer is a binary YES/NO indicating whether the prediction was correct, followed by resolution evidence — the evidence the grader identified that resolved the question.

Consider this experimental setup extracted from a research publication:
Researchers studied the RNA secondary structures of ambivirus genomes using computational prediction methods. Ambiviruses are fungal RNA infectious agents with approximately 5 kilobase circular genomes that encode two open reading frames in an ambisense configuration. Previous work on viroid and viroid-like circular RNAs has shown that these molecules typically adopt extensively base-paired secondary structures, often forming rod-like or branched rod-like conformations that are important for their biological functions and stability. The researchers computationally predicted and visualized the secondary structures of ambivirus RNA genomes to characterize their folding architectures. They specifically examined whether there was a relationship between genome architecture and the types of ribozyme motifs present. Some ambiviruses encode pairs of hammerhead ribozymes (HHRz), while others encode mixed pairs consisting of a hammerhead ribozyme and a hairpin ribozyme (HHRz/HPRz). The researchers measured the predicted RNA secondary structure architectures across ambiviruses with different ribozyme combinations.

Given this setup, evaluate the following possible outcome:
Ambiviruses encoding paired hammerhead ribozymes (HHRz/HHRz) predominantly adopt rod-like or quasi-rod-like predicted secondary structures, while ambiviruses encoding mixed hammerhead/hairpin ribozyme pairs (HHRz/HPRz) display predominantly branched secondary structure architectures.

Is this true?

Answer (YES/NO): NO